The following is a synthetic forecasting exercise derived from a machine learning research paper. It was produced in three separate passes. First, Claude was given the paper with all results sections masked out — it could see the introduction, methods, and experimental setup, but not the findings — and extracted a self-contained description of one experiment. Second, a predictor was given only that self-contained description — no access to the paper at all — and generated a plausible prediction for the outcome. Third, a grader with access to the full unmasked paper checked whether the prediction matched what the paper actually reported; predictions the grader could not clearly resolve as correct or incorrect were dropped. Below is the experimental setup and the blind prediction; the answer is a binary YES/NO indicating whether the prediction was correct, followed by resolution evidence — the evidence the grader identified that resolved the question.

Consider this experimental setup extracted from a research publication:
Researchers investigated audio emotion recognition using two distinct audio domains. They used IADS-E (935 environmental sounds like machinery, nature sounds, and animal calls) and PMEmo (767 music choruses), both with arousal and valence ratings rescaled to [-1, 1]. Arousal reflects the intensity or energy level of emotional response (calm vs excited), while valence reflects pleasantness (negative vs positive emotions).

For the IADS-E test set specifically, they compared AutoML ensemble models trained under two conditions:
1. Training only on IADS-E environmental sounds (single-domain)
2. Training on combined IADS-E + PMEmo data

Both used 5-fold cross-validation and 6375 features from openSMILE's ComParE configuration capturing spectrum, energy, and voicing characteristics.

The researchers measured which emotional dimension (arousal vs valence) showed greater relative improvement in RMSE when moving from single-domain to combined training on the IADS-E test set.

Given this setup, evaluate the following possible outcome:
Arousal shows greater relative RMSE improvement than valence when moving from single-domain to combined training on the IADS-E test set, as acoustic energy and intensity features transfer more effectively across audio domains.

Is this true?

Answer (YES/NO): YES